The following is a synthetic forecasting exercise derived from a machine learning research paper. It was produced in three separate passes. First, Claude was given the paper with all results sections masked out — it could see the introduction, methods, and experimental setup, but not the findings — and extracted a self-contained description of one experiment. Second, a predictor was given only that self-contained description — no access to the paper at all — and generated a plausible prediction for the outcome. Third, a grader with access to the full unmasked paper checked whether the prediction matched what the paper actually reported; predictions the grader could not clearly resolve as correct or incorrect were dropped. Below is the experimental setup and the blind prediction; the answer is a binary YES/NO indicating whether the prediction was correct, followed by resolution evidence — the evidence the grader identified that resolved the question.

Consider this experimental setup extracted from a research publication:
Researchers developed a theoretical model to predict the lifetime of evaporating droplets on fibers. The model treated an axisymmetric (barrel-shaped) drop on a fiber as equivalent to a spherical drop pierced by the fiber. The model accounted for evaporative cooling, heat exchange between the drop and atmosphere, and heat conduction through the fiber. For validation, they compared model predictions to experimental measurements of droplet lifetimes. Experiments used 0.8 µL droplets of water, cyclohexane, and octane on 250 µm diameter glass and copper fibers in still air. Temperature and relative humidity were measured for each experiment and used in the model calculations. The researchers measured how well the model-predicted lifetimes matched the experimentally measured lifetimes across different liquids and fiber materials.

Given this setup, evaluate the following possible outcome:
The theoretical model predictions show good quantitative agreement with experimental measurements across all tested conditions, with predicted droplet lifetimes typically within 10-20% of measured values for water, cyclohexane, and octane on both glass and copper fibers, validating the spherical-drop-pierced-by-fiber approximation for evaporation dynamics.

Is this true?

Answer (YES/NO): NO